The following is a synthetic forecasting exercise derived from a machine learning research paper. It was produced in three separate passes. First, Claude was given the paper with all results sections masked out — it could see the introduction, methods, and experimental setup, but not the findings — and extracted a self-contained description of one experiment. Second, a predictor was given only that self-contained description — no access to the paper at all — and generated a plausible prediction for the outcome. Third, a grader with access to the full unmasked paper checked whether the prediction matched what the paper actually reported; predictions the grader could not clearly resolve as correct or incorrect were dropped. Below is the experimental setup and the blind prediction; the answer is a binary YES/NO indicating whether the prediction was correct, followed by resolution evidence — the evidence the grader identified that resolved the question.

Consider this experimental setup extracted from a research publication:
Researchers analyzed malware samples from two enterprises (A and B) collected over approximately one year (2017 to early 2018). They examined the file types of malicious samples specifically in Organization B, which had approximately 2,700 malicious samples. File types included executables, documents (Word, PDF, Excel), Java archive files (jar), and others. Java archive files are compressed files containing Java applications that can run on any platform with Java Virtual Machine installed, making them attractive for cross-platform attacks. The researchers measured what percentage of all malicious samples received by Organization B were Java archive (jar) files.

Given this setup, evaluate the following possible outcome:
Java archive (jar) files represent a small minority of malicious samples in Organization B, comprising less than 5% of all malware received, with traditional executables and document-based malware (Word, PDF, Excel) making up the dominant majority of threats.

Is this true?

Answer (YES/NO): NO